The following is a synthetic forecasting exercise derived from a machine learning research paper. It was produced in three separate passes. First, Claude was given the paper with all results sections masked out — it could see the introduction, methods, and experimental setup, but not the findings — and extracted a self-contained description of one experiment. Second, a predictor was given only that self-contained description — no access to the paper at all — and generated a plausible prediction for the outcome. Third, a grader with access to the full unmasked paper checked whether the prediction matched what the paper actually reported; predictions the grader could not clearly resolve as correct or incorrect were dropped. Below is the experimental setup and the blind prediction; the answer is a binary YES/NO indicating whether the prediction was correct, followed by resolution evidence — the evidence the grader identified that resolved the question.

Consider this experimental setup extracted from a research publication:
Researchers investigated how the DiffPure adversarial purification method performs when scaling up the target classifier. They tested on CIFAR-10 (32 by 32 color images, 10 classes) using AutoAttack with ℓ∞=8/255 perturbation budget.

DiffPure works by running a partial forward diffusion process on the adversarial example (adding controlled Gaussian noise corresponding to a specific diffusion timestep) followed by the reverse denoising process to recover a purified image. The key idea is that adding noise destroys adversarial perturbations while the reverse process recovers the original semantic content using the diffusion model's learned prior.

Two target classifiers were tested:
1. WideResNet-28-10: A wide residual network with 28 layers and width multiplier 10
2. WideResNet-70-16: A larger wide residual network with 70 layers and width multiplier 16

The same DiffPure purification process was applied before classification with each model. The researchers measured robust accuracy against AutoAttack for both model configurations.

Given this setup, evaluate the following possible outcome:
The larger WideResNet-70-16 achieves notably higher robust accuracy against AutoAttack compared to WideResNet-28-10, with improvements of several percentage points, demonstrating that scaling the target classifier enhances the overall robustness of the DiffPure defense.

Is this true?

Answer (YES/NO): NO